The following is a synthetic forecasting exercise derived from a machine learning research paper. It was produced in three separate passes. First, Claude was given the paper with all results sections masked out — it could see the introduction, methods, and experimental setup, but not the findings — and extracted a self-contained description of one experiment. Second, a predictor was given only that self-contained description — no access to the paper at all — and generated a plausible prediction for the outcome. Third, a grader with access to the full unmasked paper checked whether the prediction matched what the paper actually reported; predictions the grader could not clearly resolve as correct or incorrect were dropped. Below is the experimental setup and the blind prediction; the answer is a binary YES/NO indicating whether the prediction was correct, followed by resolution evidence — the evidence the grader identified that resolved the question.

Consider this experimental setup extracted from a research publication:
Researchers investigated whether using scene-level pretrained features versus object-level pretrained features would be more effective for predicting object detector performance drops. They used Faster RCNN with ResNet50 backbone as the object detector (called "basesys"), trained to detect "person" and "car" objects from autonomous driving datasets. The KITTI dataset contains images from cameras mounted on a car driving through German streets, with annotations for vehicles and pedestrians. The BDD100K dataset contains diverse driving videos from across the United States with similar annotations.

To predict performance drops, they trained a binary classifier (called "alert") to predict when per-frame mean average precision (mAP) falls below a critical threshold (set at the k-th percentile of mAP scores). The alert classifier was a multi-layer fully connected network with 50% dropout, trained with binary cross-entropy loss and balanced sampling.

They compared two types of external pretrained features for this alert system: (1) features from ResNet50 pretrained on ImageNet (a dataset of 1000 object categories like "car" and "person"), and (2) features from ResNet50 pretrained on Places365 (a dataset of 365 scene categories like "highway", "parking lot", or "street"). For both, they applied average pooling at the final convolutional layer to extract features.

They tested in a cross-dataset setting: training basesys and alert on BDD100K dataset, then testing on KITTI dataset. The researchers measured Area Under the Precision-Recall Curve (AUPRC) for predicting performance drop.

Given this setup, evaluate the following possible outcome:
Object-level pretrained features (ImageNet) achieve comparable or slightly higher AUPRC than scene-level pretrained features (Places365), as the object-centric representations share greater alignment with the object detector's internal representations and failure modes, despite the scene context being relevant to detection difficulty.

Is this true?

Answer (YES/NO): NO